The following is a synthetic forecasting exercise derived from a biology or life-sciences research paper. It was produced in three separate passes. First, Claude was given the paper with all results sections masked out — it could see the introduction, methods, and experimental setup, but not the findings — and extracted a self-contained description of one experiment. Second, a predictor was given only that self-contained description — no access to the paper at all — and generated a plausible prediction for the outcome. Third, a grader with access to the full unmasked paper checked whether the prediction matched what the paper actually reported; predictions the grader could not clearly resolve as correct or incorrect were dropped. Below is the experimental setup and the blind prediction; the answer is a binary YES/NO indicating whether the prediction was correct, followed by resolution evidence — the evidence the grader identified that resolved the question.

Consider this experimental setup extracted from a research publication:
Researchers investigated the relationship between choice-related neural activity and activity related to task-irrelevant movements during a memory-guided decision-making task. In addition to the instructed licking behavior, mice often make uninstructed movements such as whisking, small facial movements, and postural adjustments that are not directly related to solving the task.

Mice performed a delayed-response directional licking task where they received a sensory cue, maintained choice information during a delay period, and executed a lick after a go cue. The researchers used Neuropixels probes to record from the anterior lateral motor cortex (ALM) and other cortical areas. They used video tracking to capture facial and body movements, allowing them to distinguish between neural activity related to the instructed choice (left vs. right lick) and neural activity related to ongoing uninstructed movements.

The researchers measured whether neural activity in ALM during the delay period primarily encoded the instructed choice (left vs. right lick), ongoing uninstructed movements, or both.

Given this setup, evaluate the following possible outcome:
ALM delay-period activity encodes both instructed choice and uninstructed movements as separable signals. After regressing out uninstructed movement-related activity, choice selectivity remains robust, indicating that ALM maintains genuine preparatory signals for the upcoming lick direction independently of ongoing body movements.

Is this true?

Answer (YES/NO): YES